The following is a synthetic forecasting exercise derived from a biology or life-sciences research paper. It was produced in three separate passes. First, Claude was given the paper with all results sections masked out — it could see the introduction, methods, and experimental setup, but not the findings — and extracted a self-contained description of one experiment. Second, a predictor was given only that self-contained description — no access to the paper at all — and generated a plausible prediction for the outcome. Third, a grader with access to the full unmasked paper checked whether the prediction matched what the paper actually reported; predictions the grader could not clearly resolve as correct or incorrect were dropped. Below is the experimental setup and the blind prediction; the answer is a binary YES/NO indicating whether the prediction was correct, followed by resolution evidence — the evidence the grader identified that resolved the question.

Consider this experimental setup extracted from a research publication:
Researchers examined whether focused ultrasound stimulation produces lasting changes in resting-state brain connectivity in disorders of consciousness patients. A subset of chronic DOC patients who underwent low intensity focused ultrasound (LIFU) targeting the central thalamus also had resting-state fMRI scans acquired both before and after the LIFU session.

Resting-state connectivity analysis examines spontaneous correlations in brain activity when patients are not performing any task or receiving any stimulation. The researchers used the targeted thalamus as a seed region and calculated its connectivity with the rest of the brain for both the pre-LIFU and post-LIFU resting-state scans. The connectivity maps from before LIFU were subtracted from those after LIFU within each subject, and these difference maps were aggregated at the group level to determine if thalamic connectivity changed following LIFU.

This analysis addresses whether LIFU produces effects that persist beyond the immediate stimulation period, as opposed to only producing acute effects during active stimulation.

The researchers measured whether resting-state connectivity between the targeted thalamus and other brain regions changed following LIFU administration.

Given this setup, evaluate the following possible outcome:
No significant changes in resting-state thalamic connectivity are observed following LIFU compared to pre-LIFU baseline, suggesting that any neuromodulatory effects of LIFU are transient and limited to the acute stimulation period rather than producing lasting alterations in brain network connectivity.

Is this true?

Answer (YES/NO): NO